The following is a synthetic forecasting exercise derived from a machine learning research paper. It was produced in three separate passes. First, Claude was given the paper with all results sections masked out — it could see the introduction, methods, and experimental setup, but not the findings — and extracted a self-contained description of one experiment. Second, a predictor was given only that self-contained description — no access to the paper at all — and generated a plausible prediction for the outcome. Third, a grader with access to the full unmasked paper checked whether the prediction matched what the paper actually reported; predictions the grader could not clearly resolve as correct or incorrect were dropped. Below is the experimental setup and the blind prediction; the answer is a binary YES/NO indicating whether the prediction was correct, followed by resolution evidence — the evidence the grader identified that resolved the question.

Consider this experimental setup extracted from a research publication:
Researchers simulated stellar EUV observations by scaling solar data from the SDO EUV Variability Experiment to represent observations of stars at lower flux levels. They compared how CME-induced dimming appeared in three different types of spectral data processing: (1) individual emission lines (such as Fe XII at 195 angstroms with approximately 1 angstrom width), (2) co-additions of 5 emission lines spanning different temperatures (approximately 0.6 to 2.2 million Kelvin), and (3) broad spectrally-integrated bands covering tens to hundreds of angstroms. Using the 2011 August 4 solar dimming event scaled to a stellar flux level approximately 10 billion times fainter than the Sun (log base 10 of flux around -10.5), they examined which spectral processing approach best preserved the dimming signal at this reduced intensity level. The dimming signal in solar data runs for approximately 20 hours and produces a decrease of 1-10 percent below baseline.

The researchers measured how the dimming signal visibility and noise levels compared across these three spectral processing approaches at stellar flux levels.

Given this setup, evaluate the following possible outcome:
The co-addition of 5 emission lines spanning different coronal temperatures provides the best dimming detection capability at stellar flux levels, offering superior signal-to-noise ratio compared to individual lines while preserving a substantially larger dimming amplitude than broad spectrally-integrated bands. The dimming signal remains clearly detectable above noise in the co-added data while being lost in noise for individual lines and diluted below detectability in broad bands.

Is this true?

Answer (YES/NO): NO